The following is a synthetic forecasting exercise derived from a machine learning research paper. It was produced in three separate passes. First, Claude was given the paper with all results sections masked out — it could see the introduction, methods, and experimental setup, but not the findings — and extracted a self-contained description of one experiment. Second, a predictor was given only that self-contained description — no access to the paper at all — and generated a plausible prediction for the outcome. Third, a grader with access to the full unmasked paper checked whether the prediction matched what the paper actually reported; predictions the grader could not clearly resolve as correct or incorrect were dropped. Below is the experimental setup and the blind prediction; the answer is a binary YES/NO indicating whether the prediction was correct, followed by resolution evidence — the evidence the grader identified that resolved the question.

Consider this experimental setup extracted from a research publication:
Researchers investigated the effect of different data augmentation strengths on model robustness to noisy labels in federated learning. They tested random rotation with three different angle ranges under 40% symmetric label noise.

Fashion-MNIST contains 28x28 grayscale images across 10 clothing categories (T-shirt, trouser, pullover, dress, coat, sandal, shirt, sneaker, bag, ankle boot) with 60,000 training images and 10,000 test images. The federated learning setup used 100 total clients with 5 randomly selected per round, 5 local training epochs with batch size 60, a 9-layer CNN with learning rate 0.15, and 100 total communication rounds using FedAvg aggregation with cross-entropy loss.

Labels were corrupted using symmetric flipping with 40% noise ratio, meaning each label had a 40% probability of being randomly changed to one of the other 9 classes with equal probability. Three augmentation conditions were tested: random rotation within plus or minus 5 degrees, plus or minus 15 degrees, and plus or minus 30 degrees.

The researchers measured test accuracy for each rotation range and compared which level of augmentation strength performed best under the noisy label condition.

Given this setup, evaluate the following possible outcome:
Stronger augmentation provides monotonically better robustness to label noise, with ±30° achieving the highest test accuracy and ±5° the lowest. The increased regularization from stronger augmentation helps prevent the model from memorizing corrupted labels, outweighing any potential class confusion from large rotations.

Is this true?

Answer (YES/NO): YES